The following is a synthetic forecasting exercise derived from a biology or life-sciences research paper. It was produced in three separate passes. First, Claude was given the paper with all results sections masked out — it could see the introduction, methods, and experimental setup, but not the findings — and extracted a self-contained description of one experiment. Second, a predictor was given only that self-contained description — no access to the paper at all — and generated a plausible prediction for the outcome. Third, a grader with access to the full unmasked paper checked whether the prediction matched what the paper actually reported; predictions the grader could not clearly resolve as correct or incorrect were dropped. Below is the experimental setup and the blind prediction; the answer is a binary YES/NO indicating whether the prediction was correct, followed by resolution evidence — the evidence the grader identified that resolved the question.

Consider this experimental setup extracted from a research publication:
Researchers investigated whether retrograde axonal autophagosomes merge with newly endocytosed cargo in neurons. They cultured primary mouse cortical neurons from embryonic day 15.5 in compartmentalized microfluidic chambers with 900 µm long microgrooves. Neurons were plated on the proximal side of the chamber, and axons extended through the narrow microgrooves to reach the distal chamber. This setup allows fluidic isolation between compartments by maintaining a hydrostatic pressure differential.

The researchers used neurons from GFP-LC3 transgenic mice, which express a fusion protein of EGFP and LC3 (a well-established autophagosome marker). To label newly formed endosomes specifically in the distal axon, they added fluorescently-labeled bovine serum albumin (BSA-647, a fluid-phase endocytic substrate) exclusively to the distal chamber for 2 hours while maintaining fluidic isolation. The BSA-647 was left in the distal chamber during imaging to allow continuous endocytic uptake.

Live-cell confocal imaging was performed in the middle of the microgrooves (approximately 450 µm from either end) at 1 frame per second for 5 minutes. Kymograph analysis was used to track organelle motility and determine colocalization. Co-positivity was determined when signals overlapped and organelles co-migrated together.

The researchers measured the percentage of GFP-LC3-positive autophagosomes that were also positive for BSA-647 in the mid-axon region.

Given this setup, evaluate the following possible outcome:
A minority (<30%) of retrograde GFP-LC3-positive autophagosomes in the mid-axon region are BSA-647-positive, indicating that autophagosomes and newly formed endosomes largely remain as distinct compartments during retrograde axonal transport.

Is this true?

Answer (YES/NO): YES